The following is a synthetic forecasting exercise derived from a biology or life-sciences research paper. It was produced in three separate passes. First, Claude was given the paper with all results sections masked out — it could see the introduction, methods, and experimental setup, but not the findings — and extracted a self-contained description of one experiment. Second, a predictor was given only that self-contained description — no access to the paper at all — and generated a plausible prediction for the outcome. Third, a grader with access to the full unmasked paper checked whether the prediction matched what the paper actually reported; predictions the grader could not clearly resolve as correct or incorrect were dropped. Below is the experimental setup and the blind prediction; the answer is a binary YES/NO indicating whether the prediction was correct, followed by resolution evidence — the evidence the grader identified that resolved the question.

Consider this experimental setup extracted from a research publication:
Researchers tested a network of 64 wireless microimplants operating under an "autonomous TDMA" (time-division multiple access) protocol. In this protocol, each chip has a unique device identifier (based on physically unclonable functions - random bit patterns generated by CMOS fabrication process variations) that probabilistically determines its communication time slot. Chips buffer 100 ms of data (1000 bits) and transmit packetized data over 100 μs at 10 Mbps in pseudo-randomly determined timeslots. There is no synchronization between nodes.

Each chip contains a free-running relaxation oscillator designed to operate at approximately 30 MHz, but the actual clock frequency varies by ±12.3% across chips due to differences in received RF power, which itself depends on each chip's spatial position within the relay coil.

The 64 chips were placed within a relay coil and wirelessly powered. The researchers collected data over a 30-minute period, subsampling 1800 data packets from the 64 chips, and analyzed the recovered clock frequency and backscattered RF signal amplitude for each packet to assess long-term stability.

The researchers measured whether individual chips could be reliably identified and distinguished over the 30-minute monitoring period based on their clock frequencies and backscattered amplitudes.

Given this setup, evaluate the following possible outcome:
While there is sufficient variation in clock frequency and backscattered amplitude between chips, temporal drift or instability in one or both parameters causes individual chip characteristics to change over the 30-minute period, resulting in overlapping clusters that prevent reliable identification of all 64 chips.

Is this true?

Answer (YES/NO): NO